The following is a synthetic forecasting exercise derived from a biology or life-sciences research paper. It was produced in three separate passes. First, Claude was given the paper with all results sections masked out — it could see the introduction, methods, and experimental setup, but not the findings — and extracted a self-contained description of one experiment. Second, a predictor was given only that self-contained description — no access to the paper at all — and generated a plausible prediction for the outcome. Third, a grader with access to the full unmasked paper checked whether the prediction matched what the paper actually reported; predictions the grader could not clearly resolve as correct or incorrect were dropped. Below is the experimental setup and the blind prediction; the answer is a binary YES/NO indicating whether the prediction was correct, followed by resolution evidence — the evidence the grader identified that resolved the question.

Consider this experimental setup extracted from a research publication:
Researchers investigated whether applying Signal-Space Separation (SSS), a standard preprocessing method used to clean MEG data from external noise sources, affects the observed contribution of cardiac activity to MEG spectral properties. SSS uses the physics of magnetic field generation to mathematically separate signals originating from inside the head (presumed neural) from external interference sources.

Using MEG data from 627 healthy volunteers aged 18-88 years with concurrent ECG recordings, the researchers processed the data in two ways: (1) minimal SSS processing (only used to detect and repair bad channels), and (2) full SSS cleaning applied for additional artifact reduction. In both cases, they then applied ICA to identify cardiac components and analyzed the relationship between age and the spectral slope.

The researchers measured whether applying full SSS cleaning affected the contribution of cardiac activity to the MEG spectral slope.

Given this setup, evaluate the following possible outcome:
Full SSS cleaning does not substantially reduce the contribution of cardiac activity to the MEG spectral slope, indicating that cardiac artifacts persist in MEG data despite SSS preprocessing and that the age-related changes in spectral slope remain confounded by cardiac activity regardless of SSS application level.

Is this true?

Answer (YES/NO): YES